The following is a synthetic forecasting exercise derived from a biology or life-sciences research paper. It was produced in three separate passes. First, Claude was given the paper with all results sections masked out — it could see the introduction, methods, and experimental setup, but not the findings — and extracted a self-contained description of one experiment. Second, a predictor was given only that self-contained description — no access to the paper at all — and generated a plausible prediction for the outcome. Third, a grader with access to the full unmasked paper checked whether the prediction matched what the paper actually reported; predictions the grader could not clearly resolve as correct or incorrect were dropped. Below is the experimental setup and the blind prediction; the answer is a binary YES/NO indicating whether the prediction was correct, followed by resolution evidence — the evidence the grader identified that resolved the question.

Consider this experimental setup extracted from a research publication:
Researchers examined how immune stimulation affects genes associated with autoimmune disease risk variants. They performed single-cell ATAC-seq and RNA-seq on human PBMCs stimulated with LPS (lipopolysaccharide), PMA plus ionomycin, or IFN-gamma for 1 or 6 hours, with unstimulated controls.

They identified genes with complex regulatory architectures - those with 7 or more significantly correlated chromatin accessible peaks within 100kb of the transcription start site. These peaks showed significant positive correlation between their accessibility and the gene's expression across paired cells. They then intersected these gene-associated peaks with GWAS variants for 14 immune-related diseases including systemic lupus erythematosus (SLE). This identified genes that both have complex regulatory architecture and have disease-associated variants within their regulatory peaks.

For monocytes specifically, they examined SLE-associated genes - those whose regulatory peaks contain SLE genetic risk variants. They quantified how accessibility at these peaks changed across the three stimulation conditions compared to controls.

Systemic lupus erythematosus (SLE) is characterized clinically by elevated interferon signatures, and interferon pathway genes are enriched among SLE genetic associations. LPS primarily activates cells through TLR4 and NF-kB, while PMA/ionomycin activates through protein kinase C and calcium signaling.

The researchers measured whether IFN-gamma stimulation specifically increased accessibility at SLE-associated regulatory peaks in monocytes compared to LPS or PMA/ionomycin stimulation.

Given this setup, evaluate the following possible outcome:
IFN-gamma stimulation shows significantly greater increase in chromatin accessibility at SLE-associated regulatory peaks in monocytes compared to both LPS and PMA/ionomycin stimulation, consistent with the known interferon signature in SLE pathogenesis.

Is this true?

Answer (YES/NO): NO